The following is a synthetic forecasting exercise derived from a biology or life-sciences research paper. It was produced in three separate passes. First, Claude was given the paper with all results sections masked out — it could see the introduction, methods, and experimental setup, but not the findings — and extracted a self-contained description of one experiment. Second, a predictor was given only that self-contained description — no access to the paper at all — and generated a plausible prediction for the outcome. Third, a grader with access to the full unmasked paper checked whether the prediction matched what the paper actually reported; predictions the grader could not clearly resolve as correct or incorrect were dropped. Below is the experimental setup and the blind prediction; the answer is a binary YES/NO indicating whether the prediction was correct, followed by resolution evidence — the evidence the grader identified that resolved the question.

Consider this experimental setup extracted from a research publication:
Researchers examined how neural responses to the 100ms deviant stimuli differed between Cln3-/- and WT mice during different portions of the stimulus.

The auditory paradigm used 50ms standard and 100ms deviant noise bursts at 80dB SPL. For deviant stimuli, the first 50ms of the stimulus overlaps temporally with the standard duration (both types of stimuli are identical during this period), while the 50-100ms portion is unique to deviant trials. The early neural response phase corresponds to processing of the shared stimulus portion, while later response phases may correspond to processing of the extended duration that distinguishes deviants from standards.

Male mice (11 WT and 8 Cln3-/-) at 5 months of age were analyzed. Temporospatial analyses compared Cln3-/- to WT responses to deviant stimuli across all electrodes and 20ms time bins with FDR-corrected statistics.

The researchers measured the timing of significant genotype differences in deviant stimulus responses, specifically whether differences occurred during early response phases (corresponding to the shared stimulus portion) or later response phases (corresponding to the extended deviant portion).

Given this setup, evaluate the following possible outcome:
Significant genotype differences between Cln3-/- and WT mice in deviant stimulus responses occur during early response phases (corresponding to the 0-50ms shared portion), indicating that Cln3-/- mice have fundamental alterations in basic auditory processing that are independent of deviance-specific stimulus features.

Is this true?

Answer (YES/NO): NO